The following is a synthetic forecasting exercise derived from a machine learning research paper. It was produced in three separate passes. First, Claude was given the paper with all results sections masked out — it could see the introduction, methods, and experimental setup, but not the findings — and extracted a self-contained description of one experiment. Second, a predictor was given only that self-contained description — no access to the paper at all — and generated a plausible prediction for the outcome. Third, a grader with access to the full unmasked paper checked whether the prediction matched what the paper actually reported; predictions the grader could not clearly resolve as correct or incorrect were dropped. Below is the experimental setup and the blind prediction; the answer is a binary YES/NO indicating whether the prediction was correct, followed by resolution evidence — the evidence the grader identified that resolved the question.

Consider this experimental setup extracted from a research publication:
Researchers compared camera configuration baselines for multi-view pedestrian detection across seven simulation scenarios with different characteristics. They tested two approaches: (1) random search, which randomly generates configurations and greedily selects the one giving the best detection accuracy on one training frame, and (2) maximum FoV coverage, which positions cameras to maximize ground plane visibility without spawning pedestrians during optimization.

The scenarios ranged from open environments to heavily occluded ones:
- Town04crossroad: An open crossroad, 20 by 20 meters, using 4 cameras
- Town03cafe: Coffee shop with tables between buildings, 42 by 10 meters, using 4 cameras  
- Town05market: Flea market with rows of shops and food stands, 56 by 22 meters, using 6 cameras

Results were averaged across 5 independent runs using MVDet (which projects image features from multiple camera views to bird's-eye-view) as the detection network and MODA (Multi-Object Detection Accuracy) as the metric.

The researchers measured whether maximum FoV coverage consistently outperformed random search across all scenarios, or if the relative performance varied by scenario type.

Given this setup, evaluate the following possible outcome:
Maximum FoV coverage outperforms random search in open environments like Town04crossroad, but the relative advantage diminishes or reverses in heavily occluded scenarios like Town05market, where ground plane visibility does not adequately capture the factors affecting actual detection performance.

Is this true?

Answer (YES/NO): NO